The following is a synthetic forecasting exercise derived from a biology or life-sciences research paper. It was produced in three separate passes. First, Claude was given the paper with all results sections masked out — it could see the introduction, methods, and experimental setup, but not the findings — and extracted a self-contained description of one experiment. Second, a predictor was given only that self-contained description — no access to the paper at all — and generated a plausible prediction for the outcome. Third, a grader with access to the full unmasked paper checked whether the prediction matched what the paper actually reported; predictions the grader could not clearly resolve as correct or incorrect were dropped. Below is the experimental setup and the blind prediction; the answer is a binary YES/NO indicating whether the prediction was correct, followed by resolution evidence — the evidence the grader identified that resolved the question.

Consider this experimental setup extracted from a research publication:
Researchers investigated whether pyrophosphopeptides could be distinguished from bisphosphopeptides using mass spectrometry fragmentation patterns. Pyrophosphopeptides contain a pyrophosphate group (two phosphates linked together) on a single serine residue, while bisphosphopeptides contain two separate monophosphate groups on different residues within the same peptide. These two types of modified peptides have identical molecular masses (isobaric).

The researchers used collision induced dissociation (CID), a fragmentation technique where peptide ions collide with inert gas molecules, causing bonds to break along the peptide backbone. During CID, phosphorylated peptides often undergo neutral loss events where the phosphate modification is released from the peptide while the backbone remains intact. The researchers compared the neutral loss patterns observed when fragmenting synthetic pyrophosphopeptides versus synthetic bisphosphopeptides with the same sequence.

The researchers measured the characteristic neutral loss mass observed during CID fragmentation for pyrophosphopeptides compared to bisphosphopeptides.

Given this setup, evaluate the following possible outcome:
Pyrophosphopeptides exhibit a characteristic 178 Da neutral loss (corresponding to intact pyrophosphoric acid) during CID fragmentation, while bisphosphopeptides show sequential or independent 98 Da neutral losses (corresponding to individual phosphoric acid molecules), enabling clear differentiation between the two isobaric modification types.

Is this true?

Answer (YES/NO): YES